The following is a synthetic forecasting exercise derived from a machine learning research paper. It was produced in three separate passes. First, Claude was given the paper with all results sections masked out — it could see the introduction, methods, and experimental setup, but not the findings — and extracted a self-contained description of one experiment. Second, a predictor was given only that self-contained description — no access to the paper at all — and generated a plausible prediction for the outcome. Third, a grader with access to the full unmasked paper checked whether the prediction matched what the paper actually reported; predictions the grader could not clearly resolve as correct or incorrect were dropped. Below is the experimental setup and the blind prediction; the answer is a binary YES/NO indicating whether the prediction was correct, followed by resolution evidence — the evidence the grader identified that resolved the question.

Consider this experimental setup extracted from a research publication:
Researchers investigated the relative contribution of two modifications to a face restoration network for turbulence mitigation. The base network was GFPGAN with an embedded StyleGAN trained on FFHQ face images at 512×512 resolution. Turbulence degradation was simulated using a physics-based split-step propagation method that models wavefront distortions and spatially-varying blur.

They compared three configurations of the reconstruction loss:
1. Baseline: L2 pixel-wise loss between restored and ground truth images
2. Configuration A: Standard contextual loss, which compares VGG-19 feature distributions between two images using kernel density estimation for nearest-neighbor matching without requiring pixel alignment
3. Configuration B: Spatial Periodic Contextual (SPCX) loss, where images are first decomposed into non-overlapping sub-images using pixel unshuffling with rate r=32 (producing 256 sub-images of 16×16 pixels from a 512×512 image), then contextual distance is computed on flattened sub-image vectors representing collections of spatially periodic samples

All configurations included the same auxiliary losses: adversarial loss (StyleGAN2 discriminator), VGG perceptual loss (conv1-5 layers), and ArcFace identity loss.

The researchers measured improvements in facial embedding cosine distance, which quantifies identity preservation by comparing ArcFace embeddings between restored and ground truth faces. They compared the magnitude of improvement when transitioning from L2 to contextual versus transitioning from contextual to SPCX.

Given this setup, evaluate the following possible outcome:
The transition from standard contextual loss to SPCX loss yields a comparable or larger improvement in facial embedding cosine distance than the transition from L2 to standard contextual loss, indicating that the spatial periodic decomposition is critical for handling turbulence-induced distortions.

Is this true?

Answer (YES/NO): YES